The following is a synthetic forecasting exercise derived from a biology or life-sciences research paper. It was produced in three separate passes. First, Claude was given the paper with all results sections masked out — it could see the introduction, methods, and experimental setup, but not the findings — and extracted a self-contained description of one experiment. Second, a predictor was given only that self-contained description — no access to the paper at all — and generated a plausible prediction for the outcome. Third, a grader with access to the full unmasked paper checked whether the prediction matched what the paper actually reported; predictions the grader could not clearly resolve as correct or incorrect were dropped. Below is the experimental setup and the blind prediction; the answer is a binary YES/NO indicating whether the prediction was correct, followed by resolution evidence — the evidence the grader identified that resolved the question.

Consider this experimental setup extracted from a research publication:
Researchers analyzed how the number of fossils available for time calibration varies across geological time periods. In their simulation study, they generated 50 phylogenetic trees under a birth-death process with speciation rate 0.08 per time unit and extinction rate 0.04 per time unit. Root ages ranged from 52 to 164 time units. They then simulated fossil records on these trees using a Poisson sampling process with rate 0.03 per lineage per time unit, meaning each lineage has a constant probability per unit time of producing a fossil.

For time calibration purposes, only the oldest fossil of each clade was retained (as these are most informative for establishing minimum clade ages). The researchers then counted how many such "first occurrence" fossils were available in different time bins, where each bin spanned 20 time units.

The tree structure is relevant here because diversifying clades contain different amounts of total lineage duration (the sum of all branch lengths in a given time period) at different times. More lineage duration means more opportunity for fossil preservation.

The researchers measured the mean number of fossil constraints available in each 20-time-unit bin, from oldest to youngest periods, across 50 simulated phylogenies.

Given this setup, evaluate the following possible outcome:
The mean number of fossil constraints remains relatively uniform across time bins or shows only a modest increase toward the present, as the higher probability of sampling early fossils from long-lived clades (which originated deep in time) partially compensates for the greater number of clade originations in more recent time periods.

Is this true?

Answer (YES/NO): NO